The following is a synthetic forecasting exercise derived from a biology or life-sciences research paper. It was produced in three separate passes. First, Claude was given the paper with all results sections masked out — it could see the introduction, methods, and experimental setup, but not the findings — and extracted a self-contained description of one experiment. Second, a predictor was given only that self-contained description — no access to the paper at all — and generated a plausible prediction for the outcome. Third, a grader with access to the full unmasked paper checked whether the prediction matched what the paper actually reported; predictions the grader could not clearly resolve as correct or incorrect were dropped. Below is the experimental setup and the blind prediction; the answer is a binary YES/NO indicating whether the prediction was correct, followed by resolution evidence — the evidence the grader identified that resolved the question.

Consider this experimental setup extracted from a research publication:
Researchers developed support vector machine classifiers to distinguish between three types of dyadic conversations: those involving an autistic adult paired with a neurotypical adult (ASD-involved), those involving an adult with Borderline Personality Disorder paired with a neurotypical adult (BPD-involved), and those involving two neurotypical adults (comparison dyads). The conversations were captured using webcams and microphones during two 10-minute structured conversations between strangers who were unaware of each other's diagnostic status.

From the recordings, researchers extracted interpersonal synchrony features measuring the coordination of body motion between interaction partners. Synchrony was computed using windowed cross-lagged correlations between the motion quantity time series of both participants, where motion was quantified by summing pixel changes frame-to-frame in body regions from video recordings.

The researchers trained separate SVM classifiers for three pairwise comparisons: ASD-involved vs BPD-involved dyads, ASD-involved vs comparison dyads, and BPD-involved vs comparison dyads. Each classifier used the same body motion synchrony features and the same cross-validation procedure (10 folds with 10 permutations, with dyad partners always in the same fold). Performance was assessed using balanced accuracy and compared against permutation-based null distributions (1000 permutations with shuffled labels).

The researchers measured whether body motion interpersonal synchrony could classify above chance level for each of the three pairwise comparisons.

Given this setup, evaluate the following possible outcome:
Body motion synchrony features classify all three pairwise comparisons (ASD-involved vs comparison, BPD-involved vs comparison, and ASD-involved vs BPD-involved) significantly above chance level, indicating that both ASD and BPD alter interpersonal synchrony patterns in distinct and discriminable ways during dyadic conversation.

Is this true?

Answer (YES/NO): NO